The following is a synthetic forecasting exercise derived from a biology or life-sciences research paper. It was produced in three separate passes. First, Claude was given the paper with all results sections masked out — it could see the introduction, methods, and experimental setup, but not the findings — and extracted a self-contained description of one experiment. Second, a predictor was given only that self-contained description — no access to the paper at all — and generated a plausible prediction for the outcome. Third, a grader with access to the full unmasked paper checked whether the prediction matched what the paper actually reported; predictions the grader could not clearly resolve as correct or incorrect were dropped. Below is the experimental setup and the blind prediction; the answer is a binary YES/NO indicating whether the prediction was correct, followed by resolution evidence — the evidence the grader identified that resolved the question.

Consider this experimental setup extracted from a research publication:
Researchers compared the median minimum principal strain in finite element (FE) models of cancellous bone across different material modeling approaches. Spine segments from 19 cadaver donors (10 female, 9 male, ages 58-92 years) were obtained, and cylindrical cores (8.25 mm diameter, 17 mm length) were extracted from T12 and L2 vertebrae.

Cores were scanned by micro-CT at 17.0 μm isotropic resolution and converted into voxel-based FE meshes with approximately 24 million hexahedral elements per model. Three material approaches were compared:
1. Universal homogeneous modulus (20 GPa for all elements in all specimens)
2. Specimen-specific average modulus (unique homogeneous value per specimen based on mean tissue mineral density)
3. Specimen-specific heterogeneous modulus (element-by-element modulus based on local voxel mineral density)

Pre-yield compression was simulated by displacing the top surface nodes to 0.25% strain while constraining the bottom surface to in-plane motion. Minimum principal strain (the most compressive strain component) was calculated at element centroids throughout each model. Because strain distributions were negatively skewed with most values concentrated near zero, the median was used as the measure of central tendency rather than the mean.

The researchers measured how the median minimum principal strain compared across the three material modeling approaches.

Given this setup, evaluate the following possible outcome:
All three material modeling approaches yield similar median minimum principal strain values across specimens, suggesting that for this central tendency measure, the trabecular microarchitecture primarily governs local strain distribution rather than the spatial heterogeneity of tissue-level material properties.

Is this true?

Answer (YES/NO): YES